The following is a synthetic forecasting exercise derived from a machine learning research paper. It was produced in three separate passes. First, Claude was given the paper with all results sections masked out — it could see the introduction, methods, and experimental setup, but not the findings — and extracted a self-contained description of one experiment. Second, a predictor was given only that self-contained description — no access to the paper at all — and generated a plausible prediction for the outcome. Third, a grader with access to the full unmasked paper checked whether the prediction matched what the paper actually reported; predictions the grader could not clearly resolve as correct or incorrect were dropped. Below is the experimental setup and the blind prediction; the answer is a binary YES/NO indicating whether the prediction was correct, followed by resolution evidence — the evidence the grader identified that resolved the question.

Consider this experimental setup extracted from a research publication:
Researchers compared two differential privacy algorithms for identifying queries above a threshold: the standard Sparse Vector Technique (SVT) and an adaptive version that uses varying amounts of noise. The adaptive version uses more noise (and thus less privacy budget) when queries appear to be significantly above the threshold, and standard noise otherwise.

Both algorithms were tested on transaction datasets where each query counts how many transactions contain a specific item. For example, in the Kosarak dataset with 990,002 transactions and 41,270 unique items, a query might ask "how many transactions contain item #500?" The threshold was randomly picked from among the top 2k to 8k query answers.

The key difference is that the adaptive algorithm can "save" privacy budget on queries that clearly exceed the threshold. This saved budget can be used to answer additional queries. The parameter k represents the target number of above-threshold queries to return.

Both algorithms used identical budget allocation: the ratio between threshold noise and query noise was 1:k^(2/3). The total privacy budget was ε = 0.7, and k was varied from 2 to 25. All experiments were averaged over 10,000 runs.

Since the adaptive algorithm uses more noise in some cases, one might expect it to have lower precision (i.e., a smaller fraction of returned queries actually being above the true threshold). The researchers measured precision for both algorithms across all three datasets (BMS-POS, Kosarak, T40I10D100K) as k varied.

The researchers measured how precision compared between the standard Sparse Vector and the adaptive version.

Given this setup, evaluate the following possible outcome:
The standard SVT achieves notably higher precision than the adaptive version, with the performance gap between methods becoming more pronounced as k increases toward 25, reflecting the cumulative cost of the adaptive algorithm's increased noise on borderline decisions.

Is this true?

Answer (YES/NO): NO